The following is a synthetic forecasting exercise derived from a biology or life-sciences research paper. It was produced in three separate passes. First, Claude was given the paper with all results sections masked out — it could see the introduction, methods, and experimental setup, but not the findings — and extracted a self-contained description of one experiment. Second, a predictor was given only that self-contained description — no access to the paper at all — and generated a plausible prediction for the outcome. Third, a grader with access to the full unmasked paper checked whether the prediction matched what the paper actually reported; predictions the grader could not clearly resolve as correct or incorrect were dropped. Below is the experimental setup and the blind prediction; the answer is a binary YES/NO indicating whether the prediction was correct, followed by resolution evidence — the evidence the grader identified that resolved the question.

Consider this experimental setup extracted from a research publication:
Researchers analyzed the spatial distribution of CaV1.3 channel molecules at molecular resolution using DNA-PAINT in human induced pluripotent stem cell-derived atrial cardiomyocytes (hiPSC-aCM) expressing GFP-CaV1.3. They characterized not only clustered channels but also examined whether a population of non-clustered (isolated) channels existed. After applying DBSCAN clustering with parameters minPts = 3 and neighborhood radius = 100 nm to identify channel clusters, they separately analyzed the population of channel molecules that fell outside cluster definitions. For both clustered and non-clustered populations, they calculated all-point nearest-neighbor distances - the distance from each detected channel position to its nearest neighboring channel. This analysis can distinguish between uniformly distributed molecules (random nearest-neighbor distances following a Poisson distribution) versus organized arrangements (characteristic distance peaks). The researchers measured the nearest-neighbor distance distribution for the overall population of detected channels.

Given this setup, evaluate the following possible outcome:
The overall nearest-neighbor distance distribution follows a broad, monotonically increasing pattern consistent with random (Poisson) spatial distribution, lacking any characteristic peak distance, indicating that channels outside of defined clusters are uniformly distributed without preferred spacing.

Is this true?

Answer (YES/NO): NO